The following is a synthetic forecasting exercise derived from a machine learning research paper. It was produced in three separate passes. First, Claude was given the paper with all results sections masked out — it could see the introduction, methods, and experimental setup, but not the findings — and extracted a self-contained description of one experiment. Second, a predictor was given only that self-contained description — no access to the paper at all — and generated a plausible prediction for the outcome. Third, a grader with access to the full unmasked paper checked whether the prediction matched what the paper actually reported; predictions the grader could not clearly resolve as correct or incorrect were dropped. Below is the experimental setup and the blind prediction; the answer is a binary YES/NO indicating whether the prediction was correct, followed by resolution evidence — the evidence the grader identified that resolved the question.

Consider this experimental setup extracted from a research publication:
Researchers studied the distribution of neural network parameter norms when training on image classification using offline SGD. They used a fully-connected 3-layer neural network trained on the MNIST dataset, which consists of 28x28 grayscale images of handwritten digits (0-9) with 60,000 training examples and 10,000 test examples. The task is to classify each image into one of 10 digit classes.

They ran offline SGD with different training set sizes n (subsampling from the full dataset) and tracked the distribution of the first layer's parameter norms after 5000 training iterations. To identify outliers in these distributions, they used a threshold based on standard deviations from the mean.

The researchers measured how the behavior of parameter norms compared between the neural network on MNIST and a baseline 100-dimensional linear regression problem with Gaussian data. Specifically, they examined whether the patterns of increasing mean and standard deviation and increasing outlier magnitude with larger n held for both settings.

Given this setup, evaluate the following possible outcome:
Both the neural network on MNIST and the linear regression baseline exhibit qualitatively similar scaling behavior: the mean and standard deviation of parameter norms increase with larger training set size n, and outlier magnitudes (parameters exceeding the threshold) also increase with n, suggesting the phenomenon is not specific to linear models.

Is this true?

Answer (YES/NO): YES